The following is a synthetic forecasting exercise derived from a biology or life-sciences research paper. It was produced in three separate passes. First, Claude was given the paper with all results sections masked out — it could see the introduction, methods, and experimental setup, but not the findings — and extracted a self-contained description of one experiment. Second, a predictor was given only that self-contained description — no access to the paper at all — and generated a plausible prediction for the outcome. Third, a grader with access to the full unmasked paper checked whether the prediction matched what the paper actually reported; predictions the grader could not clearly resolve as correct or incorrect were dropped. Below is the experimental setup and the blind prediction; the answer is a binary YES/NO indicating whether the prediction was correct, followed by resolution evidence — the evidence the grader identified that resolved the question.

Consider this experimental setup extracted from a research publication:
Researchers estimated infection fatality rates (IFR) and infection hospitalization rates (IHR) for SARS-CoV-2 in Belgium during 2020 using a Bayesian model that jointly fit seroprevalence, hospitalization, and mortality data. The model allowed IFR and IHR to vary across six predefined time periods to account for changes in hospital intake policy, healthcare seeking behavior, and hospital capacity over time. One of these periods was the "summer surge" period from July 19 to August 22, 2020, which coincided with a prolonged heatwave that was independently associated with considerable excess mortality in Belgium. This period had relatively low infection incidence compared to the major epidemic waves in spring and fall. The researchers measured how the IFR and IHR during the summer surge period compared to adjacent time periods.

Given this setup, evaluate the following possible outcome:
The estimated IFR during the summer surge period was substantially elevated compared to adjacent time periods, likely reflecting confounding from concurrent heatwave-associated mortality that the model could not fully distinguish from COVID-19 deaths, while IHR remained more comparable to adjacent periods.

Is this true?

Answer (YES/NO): NO